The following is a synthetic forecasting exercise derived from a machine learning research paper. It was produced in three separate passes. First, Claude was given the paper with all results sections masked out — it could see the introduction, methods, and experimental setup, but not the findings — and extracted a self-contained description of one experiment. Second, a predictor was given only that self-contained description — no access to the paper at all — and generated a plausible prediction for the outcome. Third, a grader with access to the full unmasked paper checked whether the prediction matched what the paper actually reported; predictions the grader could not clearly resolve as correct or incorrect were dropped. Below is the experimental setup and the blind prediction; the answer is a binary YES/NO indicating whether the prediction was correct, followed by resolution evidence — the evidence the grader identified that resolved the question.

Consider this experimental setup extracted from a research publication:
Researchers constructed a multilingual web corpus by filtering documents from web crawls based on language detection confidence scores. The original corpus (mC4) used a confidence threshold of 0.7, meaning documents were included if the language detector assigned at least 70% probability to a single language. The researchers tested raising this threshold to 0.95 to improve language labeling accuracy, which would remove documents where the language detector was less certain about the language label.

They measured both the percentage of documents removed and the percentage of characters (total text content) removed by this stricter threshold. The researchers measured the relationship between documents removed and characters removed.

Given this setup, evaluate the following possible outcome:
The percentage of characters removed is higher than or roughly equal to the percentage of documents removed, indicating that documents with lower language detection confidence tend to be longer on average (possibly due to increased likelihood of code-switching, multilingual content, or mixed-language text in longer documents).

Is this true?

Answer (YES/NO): NO